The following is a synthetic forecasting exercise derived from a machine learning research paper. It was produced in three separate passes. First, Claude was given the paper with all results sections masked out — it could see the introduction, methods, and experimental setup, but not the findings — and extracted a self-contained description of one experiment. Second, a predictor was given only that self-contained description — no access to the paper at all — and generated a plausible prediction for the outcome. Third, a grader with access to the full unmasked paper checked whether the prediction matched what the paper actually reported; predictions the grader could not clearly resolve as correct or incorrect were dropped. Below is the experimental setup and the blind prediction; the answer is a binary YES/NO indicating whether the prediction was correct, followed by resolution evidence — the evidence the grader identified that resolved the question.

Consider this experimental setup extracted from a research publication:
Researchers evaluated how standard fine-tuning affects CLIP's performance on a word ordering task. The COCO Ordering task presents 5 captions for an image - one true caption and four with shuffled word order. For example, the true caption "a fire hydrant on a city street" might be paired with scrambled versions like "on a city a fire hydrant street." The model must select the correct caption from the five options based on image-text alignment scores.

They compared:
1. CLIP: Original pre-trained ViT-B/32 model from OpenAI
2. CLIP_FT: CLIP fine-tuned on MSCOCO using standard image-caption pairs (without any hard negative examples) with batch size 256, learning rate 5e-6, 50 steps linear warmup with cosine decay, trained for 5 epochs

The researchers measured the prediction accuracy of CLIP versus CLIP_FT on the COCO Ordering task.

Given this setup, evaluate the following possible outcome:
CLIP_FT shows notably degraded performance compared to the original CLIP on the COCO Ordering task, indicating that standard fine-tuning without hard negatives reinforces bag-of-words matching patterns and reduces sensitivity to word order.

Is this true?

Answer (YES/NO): YES